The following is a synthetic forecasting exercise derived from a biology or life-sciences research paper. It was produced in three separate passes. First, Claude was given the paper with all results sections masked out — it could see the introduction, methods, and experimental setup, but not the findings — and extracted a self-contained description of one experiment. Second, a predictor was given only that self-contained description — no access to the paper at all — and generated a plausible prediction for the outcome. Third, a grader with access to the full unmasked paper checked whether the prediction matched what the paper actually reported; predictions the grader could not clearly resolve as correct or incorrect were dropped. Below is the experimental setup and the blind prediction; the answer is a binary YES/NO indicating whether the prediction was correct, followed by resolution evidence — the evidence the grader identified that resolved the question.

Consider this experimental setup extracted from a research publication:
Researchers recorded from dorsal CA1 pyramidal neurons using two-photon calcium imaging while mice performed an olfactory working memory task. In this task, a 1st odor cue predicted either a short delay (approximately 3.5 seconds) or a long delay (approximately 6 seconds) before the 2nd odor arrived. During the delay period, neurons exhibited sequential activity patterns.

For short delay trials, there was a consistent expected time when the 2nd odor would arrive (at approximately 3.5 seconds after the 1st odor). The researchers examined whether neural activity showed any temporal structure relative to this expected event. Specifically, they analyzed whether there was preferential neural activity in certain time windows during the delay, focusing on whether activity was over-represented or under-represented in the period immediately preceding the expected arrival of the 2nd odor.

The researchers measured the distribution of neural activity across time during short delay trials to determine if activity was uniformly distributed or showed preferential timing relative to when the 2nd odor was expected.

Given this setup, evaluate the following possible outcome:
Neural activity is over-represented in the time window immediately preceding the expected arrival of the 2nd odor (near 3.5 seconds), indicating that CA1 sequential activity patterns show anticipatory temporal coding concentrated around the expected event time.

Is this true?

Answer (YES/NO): YES